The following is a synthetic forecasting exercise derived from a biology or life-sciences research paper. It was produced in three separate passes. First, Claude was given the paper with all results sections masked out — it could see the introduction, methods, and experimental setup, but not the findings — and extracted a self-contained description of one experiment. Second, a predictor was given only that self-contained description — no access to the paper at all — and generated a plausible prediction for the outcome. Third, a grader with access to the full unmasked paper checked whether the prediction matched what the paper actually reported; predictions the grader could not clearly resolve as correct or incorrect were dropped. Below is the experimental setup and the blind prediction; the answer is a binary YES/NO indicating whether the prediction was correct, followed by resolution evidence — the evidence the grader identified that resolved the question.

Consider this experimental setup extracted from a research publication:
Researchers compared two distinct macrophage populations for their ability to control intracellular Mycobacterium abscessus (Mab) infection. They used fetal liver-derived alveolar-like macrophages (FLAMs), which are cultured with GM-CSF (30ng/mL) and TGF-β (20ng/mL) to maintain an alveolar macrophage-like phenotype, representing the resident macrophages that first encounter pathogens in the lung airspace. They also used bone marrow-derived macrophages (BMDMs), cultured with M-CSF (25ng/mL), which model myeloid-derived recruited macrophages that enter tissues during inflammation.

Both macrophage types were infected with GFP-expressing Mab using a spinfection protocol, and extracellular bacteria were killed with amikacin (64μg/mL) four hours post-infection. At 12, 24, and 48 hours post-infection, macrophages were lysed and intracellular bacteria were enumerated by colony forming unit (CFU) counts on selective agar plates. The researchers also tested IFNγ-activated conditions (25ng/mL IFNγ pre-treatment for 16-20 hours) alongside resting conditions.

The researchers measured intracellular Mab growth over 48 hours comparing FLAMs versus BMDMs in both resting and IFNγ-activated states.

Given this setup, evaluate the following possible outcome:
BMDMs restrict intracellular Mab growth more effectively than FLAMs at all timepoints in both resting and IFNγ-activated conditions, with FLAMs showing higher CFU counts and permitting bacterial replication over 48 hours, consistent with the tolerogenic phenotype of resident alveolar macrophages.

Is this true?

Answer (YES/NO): NO